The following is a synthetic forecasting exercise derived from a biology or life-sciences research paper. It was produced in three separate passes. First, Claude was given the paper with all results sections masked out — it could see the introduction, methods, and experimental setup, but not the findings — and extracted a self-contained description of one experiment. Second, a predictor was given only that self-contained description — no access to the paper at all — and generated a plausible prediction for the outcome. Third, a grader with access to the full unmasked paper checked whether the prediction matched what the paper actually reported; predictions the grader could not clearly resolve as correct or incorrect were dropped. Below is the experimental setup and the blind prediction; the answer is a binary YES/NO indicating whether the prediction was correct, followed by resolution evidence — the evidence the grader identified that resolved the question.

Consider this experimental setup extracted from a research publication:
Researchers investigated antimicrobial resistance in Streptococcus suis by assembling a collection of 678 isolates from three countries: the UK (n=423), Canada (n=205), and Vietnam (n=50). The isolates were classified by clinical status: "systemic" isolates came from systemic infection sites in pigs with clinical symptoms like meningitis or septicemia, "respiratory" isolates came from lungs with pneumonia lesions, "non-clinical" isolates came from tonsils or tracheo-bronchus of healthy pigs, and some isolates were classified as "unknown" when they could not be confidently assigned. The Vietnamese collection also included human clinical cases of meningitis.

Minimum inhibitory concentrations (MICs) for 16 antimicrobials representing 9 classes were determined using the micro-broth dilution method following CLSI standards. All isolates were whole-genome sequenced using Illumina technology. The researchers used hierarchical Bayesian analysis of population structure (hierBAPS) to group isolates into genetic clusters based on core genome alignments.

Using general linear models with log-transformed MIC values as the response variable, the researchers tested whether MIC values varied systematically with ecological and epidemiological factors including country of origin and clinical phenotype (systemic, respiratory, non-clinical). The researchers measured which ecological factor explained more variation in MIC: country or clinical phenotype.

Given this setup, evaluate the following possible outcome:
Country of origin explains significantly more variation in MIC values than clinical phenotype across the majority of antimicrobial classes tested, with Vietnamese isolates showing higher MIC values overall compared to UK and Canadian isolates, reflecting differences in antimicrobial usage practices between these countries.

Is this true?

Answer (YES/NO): NO